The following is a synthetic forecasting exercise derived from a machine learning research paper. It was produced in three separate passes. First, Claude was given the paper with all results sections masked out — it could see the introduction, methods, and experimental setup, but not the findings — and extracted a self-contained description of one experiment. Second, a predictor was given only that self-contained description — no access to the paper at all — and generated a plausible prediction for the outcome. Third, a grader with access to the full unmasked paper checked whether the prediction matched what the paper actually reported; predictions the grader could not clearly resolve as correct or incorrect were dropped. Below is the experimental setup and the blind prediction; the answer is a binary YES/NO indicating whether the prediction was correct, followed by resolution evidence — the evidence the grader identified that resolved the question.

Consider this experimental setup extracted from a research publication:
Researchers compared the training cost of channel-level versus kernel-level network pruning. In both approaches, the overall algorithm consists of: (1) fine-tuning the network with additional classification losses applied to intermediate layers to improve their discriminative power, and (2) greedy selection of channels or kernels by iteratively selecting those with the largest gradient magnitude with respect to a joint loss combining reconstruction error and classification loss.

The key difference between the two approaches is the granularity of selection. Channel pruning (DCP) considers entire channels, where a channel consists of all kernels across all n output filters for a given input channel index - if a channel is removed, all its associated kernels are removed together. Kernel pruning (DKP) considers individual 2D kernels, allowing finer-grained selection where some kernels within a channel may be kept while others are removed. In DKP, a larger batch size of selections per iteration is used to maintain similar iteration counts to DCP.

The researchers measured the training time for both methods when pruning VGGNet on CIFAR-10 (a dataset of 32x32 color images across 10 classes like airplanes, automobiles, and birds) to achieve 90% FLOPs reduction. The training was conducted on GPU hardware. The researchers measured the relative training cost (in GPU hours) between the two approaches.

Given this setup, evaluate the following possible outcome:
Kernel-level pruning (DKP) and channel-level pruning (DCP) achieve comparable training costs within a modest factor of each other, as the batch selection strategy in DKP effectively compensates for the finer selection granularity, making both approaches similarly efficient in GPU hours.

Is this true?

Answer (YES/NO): YES